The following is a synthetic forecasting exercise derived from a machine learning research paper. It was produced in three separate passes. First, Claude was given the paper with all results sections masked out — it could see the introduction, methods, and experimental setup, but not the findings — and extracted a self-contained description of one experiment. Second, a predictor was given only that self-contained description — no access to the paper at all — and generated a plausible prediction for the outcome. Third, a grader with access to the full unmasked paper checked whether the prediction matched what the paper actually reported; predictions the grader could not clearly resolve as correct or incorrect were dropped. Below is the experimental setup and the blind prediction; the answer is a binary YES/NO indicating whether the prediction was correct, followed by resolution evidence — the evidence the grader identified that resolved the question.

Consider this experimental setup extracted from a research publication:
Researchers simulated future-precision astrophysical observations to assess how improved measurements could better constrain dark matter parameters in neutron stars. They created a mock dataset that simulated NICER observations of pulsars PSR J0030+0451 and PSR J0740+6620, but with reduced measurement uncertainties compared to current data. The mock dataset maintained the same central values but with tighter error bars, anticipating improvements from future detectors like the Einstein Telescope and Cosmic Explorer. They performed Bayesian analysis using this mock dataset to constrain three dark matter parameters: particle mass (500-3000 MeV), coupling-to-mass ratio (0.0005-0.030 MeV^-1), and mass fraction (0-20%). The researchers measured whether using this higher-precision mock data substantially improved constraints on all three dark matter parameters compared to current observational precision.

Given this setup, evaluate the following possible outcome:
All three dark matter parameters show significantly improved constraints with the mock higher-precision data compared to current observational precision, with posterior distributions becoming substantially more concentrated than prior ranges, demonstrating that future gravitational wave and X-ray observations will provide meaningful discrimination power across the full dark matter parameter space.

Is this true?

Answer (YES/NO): NO